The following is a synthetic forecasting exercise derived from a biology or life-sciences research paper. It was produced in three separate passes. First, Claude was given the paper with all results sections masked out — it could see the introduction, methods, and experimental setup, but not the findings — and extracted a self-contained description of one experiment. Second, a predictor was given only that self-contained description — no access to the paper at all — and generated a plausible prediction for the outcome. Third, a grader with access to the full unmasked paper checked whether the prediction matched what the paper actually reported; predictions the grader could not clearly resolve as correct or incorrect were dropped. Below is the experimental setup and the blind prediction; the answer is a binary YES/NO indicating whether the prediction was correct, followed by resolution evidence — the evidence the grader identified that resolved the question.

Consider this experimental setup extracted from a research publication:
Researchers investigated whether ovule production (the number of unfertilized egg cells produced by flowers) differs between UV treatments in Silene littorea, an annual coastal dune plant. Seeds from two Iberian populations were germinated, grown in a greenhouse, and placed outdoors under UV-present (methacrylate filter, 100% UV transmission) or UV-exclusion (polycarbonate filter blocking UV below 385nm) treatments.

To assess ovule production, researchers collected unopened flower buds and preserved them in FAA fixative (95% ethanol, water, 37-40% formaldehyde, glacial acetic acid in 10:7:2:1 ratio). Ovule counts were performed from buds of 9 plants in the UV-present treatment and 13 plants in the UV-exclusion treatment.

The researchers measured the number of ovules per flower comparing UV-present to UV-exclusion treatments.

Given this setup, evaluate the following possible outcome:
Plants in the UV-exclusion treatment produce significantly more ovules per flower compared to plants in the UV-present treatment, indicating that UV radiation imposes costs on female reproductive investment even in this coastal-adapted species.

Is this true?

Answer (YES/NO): NO